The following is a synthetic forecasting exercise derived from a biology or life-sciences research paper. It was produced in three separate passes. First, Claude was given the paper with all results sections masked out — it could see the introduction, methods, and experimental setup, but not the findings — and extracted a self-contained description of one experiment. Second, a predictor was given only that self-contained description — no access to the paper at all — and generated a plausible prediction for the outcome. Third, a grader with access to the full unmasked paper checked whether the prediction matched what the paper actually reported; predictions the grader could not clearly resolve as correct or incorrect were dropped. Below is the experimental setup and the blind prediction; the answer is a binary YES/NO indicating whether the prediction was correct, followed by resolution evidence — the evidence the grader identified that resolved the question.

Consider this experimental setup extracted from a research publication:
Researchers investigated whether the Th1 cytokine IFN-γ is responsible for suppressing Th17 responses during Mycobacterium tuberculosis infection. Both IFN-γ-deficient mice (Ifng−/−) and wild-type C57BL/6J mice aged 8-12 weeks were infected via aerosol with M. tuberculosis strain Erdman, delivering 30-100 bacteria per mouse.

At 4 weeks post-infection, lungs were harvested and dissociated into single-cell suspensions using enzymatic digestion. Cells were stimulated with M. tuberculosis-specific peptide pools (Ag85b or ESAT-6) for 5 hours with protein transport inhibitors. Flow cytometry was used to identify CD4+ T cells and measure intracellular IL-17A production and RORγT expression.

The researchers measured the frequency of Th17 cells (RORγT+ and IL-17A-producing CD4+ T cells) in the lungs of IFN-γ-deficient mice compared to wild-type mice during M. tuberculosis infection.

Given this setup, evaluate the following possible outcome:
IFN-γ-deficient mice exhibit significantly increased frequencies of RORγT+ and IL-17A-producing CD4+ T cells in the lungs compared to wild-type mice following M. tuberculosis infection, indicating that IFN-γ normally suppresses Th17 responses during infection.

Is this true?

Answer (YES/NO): NO